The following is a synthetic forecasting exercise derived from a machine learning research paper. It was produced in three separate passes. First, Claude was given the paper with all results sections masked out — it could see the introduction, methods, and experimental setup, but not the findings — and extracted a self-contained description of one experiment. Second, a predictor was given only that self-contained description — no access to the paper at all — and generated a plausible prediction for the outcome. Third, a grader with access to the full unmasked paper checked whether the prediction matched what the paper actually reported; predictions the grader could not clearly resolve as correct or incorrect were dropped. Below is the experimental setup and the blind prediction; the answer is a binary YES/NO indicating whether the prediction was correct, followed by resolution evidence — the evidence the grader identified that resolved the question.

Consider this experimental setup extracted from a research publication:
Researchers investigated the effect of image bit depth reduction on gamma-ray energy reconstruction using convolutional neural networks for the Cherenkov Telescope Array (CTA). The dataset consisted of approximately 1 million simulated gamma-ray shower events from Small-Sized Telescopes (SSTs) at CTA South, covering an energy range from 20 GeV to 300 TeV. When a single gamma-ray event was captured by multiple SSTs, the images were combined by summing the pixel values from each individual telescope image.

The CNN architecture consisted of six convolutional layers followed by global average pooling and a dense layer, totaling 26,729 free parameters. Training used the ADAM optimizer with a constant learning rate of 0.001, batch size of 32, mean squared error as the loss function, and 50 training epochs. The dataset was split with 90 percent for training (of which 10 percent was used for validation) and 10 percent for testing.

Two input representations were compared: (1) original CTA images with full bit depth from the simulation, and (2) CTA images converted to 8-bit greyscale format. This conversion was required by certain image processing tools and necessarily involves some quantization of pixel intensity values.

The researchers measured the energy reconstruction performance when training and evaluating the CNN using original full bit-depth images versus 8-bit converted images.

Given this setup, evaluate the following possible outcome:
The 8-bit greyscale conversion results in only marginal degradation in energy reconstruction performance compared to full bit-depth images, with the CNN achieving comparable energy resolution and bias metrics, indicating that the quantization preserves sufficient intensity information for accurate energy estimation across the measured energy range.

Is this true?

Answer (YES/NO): NO